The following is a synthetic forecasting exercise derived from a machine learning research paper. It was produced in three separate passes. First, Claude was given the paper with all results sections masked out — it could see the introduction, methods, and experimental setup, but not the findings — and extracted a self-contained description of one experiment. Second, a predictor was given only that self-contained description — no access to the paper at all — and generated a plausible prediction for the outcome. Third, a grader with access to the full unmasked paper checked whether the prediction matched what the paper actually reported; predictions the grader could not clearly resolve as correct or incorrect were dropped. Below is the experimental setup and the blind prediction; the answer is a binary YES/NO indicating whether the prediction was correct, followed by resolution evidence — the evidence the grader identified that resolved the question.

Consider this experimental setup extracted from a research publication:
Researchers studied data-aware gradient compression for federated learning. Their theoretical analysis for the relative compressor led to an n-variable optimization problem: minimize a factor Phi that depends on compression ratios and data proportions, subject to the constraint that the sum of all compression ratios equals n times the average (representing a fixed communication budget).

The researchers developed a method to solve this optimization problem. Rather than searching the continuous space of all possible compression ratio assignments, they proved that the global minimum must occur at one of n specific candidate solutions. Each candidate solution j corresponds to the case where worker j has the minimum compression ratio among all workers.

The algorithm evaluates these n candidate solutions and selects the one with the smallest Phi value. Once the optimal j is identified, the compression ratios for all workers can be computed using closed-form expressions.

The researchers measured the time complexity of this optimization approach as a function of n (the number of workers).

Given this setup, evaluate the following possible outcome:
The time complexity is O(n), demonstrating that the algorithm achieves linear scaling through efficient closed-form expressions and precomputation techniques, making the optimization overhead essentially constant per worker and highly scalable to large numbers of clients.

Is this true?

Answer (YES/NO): YES